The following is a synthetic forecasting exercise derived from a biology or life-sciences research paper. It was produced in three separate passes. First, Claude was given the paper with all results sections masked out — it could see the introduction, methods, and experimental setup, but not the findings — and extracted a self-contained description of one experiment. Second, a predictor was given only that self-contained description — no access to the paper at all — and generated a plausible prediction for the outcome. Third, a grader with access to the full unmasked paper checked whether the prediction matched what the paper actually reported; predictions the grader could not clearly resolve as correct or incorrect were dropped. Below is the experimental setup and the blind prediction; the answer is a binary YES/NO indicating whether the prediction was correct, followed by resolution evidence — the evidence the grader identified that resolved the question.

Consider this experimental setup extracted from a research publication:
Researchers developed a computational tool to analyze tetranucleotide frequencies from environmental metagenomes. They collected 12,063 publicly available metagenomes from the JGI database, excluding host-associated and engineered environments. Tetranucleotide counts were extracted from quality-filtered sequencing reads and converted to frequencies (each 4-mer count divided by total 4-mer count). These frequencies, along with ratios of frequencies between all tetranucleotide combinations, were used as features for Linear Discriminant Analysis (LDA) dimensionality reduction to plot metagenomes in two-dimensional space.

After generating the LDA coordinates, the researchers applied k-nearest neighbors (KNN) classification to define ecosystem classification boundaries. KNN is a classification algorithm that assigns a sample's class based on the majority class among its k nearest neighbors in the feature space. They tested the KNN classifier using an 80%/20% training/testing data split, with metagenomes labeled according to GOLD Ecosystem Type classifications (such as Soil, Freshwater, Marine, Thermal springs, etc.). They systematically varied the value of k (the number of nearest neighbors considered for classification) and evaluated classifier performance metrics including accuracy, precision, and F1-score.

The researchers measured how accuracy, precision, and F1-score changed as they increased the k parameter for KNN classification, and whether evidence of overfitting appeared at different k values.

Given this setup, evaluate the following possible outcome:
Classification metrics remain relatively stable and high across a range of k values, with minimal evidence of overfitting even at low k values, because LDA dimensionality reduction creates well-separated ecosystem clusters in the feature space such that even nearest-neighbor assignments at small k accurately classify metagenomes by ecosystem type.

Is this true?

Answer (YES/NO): NO